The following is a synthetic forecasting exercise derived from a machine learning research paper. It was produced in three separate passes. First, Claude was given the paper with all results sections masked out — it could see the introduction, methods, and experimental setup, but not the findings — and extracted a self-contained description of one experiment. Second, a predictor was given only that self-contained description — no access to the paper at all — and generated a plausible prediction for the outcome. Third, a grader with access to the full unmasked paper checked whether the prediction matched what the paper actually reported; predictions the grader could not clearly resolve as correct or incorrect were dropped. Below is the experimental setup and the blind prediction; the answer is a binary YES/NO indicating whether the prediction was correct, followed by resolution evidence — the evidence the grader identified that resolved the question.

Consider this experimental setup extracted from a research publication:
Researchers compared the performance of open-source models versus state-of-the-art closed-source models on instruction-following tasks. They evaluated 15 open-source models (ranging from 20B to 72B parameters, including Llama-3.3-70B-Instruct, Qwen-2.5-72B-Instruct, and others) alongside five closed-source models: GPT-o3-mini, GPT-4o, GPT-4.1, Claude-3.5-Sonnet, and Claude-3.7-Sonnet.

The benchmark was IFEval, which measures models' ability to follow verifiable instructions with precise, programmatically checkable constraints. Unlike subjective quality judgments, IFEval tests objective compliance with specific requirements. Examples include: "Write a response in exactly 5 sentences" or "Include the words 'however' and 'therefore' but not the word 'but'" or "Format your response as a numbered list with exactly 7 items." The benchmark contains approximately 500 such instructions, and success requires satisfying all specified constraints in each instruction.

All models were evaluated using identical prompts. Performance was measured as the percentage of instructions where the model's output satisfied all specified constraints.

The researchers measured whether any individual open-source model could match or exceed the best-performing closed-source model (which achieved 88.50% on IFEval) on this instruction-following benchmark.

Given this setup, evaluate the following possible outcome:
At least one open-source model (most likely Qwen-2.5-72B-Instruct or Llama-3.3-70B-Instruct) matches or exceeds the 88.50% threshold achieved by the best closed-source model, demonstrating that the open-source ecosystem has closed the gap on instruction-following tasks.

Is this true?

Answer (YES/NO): YES